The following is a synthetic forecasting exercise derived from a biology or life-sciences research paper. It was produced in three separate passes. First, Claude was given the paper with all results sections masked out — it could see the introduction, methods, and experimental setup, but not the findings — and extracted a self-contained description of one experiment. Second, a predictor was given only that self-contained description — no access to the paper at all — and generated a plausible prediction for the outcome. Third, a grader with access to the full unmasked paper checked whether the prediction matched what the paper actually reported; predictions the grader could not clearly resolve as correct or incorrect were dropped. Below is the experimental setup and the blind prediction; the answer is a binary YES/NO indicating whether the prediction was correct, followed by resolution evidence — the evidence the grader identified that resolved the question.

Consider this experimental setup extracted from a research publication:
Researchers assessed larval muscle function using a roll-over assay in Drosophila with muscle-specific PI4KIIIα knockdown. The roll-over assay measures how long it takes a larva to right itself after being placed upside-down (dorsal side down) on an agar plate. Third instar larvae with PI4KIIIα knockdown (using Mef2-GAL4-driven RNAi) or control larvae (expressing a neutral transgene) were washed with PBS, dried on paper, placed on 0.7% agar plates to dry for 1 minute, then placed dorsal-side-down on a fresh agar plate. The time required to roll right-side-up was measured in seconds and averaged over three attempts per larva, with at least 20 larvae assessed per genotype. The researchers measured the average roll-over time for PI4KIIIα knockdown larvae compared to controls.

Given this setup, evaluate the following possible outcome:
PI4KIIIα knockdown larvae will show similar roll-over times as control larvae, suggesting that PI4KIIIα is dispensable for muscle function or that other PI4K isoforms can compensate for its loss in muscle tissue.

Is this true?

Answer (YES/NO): NO